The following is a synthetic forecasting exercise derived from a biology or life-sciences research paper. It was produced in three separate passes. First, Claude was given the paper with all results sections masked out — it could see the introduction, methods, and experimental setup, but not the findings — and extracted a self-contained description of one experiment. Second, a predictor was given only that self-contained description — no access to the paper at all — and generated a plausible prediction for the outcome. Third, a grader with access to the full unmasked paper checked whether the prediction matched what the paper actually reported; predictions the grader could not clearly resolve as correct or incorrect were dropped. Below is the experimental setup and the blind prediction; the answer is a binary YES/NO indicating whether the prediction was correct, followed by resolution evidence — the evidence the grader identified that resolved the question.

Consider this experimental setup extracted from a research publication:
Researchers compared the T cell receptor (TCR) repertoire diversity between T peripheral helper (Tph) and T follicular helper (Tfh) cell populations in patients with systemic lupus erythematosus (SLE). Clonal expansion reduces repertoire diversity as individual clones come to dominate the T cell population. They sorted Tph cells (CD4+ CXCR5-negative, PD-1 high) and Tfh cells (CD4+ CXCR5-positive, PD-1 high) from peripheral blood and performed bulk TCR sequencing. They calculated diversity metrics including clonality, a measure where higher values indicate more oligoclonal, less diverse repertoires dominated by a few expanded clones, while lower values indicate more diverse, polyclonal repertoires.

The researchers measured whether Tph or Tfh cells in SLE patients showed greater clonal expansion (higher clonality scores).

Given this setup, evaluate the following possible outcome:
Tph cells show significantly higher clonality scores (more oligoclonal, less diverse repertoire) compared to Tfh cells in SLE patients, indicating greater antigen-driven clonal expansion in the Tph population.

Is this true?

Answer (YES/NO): YES